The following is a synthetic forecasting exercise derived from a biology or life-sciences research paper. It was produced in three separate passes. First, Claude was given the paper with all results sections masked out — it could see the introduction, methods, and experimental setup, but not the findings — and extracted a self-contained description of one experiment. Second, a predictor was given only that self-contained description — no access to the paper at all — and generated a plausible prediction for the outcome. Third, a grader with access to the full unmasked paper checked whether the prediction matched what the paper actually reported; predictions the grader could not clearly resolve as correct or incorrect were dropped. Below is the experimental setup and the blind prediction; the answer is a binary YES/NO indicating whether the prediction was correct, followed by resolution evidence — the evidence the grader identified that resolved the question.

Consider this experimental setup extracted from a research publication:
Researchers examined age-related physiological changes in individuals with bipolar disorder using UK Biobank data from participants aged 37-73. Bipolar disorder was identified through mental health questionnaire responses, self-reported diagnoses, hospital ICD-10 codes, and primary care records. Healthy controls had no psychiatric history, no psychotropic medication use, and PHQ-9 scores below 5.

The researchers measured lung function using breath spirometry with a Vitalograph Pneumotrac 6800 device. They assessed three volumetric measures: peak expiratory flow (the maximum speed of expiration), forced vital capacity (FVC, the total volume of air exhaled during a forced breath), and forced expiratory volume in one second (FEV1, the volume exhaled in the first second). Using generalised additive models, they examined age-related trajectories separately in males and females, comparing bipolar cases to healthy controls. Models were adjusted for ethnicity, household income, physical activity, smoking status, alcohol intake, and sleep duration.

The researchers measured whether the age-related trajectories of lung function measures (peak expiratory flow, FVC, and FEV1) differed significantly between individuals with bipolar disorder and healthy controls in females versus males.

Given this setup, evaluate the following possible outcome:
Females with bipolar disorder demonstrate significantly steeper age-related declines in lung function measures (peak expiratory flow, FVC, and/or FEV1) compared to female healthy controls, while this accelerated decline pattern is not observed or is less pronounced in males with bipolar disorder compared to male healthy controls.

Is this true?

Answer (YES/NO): NO